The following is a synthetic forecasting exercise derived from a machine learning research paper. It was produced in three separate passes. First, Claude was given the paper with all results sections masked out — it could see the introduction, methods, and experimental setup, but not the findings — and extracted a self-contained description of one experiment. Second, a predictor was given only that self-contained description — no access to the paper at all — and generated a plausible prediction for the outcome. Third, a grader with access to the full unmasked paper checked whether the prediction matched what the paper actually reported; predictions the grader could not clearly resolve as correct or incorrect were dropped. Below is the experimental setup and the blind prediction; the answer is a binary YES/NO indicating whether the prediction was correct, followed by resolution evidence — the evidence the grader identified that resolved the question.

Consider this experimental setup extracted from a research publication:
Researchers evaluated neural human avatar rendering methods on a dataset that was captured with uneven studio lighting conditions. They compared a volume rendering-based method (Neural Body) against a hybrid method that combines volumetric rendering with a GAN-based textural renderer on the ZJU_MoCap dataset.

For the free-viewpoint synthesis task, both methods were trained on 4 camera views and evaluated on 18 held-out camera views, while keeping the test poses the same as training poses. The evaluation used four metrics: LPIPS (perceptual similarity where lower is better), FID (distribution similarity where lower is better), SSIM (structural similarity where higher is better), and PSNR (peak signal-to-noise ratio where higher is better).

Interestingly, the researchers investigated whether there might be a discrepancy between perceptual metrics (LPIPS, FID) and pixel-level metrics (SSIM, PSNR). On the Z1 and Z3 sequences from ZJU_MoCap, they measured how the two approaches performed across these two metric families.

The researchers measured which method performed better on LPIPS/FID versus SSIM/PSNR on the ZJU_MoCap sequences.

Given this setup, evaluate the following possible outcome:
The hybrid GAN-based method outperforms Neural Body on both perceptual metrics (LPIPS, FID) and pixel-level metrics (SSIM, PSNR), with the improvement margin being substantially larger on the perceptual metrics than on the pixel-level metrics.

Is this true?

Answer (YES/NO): NO